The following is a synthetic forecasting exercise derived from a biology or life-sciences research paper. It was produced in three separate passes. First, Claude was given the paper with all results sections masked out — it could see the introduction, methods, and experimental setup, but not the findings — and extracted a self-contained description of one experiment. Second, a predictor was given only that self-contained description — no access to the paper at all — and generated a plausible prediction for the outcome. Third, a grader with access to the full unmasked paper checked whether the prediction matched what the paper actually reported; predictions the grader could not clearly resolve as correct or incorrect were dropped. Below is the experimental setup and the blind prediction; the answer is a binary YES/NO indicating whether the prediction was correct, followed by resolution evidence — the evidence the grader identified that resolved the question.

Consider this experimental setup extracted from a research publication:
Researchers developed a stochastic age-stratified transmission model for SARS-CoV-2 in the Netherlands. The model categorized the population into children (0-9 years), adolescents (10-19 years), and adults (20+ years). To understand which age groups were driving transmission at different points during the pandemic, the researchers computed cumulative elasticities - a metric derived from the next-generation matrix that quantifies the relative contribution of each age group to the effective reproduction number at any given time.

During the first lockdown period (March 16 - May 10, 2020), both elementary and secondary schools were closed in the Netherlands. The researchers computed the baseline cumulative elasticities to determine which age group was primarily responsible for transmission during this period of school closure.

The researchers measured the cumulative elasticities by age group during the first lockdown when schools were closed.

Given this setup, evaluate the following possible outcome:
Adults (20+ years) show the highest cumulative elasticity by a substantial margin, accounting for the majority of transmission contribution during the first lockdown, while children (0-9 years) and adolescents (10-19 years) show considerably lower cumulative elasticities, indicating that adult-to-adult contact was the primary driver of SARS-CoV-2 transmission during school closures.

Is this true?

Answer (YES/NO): YES